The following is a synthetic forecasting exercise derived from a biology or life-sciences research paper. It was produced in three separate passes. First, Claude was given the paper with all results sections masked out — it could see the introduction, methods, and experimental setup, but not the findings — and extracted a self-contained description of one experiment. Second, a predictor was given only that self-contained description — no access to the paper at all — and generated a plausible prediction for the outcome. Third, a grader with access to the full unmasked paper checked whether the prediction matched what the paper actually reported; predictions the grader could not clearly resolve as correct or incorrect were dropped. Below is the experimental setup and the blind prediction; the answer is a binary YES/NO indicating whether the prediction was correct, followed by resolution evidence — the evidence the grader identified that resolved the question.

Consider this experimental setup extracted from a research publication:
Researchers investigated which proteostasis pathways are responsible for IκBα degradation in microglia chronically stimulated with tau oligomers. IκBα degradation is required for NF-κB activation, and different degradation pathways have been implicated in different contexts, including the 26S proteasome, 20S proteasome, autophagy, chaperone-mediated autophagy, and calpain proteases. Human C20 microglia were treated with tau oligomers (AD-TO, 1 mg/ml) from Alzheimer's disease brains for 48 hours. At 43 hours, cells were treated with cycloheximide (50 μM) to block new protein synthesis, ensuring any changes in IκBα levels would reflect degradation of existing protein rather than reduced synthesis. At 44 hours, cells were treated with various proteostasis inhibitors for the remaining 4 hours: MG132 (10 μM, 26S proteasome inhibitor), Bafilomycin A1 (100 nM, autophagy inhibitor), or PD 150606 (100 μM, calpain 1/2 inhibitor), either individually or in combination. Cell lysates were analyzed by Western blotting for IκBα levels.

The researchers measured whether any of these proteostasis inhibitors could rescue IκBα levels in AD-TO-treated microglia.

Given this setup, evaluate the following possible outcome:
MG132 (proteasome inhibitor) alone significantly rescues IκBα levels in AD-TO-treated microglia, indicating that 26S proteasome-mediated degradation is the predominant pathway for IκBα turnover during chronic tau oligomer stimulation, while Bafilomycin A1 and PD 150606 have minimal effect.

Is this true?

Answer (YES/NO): NO